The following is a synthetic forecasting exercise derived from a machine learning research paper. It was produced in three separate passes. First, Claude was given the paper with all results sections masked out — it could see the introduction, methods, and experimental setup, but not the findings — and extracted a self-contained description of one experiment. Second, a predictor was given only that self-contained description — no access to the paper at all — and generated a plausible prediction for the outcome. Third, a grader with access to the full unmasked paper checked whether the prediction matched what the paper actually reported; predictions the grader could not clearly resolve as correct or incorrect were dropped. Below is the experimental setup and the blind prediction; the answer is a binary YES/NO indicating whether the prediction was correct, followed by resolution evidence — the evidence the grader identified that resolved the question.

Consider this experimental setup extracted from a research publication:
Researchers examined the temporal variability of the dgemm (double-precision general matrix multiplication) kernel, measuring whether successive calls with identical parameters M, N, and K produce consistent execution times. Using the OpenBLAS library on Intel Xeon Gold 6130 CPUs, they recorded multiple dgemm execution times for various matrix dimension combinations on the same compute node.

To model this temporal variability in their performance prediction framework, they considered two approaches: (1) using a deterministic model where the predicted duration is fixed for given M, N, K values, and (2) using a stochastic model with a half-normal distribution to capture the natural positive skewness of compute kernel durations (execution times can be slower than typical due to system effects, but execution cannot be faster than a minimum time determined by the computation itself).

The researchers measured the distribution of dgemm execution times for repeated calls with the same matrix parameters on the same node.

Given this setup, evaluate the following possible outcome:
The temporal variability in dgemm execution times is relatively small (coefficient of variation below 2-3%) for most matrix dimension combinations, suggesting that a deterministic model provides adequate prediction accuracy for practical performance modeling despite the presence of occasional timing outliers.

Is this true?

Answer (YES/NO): NO